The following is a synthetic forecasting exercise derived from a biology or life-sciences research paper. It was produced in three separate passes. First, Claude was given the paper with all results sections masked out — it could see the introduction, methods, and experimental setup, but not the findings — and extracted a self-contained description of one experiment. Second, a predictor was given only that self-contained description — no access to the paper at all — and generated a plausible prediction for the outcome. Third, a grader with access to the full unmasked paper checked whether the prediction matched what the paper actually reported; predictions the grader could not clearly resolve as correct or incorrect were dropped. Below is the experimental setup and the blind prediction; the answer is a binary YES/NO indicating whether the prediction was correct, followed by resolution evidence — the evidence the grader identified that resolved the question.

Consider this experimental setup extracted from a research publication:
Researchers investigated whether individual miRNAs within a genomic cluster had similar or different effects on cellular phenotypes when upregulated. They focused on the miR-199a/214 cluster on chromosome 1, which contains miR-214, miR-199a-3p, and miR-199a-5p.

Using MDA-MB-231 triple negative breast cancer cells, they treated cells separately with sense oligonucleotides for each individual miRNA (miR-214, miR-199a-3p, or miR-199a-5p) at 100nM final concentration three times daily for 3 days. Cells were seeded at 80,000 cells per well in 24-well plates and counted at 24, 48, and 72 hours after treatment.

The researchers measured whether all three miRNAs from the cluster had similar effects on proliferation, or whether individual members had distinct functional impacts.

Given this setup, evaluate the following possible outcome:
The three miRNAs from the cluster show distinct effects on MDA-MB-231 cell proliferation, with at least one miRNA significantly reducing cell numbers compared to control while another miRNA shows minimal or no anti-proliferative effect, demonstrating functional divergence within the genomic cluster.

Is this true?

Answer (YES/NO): YES